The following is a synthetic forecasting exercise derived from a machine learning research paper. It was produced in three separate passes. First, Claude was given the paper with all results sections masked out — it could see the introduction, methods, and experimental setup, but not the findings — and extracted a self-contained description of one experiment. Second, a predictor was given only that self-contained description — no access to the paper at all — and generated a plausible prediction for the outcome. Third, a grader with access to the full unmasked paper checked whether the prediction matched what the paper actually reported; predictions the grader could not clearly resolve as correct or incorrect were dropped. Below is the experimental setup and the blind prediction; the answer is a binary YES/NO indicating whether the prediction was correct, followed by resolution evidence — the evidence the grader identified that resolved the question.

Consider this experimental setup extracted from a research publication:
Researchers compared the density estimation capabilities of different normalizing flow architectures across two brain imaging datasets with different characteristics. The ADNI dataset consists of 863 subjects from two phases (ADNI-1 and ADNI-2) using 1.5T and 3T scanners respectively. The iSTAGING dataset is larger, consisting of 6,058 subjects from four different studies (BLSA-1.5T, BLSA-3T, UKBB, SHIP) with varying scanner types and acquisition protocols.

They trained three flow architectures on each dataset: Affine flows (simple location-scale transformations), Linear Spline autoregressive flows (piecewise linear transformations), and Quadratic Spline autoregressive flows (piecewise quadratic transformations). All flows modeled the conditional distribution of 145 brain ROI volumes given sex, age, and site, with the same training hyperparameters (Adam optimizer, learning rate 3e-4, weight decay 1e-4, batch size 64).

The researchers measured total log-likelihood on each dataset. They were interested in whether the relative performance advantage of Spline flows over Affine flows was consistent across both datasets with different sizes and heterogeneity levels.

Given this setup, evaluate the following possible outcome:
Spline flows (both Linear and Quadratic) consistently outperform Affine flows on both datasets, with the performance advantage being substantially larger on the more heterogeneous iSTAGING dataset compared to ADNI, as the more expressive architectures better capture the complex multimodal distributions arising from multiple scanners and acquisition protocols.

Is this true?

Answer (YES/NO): NO